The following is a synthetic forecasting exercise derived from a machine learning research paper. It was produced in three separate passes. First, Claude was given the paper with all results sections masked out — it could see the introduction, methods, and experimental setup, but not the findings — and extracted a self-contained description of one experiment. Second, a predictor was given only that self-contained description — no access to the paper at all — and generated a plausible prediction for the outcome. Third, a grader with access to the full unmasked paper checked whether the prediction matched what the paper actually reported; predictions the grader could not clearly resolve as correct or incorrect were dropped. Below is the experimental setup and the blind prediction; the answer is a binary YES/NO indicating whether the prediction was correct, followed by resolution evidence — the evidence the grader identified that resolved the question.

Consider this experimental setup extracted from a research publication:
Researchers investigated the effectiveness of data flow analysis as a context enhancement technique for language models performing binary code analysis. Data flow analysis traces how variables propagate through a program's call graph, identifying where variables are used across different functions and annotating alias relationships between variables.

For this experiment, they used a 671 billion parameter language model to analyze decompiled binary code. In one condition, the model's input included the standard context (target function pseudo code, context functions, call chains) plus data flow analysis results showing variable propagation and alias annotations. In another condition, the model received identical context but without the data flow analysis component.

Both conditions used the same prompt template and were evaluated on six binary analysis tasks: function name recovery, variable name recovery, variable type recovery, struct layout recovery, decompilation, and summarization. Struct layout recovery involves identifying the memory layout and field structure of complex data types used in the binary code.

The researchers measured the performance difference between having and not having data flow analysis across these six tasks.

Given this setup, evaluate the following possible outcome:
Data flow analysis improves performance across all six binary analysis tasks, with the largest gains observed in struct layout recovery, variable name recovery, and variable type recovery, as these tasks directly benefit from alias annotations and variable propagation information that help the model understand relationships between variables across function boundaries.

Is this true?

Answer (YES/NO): NO